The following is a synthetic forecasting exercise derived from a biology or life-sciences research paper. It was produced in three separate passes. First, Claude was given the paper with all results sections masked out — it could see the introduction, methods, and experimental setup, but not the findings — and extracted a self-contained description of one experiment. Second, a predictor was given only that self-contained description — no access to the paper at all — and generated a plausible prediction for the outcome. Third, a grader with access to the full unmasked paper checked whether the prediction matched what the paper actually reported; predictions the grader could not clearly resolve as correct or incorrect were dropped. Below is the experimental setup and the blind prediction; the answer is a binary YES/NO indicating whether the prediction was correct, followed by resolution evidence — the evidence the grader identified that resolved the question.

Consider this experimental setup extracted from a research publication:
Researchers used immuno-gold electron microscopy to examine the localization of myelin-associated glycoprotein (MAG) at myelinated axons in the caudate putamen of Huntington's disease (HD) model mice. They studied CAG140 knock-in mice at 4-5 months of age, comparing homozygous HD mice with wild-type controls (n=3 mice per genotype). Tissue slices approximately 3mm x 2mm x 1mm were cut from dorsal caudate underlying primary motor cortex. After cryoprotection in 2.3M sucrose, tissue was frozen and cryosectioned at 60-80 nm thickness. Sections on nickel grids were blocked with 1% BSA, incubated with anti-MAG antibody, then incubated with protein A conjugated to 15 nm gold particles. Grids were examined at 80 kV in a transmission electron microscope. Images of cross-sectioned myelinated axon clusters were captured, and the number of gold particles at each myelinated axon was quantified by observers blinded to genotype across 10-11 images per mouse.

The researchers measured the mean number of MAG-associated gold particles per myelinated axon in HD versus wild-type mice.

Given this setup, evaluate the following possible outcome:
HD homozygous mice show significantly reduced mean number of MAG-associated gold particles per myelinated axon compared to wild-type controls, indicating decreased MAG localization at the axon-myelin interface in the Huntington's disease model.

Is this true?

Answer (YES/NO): YES